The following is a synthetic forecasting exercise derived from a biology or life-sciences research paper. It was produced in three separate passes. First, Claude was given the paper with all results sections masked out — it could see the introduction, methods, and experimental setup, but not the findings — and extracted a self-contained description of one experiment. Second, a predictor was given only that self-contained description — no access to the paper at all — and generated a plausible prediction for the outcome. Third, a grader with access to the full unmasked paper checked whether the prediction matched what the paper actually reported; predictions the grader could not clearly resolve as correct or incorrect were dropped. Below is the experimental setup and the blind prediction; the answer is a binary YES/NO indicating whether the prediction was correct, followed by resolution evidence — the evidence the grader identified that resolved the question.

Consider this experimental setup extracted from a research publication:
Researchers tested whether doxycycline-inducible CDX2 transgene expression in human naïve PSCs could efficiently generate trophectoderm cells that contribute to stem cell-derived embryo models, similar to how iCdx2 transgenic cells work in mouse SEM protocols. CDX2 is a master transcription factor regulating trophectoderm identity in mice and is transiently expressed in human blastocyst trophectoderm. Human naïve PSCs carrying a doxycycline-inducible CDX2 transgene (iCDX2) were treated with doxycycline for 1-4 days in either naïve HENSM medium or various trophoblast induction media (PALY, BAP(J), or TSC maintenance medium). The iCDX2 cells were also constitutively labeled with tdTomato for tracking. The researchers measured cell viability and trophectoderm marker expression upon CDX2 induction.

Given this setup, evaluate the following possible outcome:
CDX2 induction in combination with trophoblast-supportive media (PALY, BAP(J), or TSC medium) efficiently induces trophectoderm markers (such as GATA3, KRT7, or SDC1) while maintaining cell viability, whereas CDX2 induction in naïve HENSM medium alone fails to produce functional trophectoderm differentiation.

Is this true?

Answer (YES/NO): NO